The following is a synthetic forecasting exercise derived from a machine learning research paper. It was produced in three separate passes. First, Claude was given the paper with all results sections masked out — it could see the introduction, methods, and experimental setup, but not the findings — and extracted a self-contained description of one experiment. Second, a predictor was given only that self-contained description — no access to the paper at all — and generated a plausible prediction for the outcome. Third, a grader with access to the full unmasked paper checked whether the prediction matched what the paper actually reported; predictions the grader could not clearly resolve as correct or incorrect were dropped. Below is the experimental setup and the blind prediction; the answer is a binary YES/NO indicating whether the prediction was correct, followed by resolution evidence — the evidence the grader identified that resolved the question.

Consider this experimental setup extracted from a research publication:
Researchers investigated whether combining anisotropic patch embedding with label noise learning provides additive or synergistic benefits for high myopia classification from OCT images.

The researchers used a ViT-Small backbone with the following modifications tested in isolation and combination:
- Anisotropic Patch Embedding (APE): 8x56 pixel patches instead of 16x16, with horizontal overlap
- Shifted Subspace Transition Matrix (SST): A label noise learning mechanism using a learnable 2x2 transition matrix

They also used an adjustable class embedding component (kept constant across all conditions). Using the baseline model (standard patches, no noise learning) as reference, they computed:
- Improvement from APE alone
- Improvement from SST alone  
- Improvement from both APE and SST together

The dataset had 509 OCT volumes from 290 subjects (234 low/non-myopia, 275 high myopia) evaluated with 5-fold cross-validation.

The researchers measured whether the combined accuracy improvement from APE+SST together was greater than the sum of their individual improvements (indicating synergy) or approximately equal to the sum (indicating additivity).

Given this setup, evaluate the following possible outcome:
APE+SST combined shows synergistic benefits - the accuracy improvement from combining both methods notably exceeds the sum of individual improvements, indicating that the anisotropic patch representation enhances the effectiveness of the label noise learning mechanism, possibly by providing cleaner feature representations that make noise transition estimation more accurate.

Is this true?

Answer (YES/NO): YES